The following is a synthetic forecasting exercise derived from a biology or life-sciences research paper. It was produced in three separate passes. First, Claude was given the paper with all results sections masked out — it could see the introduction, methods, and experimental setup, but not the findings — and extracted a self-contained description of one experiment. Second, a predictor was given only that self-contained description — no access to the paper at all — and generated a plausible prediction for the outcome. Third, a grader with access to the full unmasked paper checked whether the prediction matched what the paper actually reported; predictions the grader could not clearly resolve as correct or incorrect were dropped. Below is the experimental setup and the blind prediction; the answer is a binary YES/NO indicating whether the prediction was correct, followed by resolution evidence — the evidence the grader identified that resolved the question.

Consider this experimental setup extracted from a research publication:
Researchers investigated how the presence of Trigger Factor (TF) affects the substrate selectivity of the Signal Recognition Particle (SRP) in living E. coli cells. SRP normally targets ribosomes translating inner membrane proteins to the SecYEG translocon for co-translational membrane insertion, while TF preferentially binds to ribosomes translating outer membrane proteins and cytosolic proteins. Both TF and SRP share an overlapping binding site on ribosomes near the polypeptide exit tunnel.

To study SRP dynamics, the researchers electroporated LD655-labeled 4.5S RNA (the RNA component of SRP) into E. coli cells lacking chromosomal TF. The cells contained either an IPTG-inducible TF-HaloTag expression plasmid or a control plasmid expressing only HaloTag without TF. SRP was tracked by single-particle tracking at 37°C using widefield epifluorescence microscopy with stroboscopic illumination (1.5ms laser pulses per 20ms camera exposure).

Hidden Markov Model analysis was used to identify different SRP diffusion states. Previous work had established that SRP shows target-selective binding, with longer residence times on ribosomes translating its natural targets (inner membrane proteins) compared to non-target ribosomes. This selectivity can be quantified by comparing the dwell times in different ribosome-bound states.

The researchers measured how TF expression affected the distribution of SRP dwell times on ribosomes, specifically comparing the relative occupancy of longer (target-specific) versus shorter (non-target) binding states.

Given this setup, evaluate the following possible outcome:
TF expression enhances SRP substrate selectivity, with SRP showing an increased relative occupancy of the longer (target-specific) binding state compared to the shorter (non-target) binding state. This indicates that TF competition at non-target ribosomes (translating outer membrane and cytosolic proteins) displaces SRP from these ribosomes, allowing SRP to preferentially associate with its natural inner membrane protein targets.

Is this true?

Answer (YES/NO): NO